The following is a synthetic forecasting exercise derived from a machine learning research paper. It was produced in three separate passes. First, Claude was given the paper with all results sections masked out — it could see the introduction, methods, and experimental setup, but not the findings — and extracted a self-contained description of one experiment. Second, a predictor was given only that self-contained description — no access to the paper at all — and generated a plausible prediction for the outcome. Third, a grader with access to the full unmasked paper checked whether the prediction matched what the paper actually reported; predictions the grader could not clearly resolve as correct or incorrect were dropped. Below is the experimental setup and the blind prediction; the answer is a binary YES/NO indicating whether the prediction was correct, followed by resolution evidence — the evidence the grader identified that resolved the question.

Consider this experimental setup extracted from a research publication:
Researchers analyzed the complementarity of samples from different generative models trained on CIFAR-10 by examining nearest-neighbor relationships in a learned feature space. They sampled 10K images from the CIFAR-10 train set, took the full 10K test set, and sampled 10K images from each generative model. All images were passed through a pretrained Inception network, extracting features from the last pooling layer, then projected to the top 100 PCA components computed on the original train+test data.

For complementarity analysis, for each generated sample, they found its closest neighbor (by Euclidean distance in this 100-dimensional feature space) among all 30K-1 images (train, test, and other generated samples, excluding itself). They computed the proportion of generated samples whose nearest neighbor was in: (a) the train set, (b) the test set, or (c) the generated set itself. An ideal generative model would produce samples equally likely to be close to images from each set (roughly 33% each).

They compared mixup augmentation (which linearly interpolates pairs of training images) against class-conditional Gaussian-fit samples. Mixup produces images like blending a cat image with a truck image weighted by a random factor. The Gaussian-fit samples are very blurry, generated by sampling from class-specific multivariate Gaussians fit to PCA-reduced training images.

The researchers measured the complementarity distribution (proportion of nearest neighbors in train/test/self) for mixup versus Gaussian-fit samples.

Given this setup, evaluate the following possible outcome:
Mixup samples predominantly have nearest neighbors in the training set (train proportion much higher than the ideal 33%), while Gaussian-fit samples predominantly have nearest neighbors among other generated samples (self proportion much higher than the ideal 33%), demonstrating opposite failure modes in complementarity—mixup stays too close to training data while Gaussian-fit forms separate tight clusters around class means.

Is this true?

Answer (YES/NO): YES